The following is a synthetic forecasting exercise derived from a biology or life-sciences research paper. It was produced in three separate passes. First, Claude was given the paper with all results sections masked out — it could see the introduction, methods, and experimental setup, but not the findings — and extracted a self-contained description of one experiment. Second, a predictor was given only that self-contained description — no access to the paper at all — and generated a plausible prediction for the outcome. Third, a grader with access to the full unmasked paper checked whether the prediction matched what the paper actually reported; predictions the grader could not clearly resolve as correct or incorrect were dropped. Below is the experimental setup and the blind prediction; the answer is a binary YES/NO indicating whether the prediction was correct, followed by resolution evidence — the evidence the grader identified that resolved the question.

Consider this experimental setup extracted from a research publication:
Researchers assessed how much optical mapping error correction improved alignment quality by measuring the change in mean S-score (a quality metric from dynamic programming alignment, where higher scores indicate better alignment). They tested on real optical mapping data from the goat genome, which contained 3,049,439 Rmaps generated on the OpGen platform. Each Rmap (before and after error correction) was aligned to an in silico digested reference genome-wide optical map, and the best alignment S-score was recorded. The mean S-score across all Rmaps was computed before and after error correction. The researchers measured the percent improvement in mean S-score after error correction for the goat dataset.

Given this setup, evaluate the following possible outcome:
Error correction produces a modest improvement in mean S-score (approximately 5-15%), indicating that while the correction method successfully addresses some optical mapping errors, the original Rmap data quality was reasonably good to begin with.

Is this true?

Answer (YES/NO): NO